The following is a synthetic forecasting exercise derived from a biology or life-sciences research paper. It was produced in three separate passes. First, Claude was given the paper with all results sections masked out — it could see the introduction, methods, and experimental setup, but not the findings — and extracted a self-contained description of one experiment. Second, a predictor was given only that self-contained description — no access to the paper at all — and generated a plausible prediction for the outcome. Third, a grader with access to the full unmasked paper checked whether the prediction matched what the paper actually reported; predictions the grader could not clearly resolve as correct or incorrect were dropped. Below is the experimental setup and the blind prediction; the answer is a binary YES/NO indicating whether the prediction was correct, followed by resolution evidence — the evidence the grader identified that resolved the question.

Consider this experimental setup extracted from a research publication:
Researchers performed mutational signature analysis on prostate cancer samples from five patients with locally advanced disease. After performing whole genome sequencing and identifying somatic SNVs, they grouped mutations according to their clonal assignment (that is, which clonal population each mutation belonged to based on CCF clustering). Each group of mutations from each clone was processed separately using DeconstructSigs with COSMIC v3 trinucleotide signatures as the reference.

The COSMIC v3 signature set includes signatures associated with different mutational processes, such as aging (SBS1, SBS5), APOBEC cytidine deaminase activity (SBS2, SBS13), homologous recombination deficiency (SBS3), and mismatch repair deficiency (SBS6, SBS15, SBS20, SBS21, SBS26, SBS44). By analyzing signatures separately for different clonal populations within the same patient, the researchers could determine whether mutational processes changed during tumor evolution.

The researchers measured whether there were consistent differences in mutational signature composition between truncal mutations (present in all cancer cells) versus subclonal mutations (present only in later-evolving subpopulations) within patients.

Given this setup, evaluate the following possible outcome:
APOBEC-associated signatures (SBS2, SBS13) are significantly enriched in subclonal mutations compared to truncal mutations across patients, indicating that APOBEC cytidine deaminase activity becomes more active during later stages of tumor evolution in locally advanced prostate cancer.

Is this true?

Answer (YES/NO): NO